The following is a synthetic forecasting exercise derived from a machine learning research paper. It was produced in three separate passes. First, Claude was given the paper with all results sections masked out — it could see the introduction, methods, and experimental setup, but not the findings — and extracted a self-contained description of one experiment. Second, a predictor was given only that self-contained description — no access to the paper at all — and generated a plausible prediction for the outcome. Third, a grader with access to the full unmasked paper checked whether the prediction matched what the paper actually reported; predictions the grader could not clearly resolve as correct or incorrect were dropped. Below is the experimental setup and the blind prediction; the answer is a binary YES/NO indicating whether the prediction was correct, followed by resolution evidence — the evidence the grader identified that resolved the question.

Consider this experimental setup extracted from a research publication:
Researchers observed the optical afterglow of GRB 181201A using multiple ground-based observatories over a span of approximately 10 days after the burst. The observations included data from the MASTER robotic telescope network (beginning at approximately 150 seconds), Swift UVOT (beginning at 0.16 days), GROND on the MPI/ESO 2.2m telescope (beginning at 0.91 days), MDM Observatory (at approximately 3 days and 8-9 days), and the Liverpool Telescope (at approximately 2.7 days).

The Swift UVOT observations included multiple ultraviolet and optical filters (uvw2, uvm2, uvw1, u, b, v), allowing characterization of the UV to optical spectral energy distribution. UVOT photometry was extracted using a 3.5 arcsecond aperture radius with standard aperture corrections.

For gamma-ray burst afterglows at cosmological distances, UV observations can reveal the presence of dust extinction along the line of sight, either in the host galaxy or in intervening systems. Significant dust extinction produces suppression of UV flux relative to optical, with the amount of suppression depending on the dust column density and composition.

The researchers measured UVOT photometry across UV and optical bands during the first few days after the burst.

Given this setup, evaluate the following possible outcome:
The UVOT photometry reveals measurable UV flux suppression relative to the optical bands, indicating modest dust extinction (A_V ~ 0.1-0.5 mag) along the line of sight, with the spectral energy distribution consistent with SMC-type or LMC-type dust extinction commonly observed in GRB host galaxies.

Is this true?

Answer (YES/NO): NO